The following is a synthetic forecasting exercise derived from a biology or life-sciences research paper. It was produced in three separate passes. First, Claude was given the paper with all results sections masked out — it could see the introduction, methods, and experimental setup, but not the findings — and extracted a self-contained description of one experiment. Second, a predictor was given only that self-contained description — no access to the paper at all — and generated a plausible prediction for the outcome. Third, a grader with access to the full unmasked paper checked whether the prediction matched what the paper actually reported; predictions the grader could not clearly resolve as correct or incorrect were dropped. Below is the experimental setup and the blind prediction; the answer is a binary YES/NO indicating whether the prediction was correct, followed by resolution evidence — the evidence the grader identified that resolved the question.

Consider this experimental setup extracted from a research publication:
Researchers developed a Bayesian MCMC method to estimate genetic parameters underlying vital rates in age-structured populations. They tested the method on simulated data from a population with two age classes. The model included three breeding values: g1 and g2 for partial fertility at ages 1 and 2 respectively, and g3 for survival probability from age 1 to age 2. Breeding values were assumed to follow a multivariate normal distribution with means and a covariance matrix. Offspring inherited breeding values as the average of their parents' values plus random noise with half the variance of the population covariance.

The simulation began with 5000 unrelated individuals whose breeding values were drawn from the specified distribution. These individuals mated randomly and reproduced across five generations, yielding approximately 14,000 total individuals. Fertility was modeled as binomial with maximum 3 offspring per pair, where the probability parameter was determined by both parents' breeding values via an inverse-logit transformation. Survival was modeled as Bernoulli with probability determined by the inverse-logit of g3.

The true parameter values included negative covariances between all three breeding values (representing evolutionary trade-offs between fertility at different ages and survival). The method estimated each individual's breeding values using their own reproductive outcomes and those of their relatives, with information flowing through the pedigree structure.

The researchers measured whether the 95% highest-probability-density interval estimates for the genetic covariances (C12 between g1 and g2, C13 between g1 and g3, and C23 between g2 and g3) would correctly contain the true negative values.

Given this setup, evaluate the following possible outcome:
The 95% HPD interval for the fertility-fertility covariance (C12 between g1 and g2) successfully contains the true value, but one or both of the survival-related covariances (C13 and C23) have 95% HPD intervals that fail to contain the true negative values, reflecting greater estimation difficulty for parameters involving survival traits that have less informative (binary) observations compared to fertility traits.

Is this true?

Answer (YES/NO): NO